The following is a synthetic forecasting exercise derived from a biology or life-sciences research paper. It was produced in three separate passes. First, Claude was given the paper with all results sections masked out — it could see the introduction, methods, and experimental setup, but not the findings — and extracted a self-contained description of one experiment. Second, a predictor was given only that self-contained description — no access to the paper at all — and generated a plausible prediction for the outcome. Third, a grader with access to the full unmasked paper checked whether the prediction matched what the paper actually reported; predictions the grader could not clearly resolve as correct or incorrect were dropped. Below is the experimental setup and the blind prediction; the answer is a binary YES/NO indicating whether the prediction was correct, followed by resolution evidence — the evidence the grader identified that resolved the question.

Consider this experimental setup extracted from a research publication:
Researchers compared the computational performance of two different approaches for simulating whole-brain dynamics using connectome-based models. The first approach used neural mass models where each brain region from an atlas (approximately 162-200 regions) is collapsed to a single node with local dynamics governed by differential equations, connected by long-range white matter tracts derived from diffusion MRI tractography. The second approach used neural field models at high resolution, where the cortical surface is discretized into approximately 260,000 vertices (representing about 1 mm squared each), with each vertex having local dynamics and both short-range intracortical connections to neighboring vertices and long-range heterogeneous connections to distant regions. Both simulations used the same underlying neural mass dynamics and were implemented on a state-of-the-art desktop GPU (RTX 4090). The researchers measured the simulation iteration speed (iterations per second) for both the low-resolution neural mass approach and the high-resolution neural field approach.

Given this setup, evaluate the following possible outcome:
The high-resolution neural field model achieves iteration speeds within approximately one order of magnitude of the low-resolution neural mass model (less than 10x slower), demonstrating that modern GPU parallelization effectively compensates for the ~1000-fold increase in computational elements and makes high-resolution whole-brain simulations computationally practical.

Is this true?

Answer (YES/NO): NO